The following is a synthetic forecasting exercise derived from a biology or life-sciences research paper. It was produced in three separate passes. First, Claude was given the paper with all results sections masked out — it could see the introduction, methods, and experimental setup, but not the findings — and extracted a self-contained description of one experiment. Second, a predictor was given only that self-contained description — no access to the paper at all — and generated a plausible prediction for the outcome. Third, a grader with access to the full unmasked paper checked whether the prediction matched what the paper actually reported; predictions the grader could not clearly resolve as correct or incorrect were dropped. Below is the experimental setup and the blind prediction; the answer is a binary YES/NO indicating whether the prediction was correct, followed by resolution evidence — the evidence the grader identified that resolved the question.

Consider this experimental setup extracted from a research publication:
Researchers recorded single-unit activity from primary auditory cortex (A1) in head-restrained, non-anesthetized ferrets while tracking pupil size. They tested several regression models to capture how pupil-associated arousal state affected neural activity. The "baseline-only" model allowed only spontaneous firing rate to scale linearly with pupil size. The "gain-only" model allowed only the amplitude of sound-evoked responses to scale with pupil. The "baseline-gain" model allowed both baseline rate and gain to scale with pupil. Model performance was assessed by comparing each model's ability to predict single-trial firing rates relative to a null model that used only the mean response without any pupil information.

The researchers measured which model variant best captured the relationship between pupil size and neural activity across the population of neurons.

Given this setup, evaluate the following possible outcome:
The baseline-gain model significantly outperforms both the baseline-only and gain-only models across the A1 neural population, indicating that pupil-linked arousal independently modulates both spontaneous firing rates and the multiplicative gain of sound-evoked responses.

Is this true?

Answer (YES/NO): YES